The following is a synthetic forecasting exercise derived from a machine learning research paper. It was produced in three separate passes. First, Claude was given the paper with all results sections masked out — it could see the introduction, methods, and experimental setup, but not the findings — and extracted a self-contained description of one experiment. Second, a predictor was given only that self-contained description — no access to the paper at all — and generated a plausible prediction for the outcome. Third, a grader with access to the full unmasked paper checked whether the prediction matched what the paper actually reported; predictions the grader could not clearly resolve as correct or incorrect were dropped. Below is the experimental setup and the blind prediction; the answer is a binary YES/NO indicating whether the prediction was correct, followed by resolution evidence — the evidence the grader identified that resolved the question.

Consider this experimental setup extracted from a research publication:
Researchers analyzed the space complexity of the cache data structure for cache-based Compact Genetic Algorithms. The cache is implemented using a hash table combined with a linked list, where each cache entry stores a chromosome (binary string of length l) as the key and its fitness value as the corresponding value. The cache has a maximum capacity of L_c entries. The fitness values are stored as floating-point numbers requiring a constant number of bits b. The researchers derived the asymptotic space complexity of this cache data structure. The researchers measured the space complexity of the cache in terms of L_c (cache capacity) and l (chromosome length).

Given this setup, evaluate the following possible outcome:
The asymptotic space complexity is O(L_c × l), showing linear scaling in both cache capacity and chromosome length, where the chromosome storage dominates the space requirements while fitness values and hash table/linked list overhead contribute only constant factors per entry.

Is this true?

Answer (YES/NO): YES